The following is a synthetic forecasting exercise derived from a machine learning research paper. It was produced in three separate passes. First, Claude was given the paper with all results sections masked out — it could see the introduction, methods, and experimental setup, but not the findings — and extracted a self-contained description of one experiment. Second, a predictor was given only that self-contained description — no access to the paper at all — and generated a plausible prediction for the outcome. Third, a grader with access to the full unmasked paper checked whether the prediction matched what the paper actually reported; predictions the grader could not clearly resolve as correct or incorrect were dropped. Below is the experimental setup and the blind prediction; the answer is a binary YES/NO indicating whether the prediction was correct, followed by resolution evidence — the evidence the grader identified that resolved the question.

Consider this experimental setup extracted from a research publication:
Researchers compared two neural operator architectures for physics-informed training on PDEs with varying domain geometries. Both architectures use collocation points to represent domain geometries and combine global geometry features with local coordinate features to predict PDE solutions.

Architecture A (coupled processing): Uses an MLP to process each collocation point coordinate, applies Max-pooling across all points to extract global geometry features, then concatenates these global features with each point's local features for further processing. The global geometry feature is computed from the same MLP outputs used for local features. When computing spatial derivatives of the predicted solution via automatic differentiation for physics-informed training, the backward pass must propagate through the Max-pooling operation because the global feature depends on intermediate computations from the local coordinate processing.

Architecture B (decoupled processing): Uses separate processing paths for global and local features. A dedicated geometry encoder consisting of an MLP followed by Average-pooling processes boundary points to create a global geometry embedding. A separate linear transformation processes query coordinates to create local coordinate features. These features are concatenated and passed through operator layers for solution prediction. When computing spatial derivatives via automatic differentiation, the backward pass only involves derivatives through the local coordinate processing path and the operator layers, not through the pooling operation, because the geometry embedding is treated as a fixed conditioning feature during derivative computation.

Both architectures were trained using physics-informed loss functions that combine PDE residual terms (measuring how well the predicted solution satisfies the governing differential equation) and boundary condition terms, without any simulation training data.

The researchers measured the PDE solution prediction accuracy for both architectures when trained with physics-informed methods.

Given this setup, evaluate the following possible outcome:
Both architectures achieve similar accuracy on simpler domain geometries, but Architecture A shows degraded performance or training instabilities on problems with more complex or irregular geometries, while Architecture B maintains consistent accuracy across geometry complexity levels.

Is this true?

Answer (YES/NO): NO